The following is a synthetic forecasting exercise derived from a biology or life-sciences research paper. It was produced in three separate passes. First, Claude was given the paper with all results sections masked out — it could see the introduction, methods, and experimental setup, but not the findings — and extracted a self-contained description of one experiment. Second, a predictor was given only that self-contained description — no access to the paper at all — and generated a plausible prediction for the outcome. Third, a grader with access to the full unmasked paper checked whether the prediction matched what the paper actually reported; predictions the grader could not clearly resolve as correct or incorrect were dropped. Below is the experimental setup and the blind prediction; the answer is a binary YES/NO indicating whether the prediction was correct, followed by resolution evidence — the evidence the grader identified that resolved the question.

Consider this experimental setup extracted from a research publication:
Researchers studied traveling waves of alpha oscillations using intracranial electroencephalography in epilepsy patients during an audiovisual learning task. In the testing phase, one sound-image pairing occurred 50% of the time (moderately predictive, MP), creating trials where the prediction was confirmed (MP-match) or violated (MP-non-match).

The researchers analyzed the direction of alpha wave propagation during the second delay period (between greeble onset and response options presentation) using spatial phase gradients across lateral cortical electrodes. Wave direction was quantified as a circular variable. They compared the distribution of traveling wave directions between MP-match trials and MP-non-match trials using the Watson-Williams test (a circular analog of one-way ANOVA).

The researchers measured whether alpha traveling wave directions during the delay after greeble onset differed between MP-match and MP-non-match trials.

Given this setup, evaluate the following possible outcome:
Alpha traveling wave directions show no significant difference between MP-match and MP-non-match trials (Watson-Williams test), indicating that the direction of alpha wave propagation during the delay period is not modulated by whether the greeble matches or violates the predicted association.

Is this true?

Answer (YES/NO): NO